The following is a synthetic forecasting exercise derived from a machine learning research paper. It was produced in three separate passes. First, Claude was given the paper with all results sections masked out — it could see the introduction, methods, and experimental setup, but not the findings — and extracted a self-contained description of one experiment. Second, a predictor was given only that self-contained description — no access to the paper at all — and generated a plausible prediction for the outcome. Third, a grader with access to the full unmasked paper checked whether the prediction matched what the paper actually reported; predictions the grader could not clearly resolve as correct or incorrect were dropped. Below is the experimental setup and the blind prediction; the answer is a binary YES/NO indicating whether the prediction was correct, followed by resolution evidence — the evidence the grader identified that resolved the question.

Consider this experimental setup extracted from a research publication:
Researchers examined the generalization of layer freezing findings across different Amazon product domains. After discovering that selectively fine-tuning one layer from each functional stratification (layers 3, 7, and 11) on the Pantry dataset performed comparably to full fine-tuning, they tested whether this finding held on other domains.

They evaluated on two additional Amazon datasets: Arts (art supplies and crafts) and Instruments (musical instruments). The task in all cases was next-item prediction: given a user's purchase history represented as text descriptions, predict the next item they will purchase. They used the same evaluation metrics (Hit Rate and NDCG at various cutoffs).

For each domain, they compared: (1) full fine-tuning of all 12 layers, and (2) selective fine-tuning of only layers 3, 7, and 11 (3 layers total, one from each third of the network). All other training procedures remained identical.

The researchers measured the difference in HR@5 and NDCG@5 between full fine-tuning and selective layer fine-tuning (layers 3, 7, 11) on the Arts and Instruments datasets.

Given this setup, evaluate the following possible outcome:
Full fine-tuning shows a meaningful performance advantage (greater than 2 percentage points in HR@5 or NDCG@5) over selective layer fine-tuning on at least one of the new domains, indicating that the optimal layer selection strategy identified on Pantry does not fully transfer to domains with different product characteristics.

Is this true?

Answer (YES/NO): NO